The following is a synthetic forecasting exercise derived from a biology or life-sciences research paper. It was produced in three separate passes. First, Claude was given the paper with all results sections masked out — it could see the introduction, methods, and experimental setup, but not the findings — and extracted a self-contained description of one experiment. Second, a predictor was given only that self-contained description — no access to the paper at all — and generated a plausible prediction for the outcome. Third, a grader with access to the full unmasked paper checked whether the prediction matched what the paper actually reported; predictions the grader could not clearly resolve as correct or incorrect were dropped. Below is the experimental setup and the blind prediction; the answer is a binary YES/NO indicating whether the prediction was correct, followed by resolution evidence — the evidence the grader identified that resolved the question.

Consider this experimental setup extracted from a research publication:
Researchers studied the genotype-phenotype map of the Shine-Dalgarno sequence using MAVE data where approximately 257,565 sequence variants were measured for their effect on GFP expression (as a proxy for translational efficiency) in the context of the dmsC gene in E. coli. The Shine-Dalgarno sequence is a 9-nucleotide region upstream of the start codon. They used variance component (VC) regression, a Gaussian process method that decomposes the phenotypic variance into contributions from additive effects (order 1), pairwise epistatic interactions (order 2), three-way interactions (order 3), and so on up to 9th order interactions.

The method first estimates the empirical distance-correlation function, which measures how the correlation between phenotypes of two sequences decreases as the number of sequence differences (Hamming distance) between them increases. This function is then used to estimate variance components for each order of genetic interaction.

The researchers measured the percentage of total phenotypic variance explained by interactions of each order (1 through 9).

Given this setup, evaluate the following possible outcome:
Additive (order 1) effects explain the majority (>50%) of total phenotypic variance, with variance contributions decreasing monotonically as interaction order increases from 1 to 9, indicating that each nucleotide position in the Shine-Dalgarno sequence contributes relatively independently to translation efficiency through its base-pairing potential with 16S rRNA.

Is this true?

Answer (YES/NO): NO